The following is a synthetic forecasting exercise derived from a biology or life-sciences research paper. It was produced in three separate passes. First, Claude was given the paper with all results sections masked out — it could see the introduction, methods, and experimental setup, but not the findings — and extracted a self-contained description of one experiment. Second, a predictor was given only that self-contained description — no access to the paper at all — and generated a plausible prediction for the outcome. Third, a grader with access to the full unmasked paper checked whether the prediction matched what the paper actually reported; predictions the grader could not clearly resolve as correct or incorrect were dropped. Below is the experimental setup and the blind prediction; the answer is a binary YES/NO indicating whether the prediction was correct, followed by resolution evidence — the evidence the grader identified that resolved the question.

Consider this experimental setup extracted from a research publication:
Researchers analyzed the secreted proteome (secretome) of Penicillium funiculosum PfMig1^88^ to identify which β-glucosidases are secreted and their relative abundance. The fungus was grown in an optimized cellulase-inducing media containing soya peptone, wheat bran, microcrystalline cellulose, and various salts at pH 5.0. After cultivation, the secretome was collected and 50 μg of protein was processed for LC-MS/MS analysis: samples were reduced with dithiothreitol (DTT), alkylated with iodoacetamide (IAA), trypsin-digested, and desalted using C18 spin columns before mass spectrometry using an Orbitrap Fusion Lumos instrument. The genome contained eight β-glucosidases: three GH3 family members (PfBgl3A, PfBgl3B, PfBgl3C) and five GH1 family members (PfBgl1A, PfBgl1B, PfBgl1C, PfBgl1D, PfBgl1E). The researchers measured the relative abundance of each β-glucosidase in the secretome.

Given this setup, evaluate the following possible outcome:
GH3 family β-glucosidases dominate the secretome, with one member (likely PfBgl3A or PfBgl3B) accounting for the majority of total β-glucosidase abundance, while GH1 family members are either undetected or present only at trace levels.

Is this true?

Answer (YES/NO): NO